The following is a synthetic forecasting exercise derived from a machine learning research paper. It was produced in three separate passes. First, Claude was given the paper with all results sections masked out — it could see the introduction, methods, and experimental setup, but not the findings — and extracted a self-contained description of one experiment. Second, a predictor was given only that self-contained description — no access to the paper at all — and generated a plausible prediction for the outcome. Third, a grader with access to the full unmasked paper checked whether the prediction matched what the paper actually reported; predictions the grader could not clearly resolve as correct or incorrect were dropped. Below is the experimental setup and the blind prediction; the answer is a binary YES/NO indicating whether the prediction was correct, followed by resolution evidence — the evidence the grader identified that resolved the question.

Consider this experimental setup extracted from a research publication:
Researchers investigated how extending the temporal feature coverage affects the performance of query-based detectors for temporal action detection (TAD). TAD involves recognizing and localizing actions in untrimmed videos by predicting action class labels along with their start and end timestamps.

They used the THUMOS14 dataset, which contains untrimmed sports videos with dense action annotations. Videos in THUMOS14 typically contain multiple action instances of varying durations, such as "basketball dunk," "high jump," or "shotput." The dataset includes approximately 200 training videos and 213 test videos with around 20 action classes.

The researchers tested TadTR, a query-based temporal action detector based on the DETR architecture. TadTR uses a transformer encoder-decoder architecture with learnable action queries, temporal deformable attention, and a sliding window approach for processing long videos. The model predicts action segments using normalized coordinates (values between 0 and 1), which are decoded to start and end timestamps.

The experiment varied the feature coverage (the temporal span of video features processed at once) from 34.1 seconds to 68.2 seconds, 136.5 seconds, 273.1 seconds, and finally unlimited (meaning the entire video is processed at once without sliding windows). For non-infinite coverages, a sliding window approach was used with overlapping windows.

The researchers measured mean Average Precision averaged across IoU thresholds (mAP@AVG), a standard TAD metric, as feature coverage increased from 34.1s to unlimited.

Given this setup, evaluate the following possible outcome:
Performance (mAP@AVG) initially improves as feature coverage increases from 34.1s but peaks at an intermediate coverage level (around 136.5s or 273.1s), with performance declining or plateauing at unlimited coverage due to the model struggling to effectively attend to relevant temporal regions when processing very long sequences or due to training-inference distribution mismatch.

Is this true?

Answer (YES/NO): NO